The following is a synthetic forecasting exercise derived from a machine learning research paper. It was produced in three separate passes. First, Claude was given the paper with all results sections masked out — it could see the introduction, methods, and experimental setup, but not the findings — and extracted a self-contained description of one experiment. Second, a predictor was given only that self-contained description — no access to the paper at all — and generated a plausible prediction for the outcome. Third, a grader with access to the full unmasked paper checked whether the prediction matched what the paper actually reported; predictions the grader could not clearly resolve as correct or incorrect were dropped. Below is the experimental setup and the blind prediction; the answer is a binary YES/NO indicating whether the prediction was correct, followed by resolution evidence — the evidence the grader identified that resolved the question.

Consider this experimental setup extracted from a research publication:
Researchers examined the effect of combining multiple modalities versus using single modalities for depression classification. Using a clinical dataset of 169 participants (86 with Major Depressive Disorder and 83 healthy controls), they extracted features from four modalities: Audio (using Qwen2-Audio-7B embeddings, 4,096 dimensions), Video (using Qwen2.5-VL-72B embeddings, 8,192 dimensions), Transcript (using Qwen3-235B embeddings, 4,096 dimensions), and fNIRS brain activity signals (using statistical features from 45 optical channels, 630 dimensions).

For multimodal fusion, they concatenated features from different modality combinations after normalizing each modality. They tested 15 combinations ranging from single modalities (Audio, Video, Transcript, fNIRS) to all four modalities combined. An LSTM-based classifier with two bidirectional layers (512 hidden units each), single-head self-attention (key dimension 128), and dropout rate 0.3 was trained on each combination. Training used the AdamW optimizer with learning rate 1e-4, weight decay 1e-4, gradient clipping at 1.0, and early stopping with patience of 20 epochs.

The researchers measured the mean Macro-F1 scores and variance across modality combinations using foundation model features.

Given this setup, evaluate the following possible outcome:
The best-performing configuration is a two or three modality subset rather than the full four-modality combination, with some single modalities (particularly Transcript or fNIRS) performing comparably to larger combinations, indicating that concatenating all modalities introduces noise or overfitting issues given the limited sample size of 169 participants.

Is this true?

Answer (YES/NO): NO